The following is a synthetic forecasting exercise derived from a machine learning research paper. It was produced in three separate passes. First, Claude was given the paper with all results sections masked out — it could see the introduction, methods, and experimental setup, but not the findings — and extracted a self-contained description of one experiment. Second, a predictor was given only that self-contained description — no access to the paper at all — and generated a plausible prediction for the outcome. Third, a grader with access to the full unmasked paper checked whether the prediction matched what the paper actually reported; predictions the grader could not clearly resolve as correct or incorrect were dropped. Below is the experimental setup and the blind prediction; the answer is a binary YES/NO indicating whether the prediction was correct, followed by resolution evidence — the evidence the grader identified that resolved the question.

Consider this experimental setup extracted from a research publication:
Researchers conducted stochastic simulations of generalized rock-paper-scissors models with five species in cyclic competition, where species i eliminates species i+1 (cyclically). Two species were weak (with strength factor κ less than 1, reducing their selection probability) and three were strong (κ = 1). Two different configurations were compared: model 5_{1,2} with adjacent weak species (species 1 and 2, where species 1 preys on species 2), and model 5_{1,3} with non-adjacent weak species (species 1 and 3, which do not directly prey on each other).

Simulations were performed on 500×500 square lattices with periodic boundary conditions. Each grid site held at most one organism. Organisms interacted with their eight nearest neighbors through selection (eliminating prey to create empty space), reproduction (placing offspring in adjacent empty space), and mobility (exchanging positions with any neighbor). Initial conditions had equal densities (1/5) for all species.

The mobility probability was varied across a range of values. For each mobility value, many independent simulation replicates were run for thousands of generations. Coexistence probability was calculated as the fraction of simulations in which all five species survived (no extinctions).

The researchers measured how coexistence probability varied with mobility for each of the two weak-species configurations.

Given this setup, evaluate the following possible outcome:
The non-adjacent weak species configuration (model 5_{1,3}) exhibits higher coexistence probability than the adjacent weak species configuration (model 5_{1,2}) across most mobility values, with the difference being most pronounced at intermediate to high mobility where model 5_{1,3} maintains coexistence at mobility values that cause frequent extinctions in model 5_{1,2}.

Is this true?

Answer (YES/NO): NO